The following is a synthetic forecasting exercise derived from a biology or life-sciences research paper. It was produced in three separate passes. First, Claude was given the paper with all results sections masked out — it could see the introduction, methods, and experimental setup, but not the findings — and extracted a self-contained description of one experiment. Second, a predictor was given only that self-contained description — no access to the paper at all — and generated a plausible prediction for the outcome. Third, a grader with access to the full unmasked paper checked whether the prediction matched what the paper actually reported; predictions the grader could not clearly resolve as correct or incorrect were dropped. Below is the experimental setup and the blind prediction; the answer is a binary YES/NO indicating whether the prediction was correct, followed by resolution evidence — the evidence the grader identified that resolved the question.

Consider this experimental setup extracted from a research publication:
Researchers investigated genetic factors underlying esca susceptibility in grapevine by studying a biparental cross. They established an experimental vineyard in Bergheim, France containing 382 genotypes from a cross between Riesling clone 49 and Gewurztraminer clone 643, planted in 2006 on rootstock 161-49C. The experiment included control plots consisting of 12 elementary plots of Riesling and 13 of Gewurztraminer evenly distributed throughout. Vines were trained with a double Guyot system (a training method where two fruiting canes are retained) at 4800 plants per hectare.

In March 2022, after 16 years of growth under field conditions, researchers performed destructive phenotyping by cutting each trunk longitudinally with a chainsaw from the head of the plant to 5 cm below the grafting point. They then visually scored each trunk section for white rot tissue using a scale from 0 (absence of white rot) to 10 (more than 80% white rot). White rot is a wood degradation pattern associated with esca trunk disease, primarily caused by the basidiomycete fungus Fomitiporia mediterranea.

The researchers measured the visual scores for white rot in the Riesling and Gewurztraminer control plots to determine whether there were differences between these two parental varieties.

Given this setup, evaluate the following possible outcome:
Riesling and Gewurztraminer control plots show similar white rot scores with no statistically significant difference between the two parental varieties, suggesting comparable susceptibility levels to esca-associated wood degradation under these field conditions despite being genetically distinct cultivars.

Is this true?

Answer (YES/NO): NO